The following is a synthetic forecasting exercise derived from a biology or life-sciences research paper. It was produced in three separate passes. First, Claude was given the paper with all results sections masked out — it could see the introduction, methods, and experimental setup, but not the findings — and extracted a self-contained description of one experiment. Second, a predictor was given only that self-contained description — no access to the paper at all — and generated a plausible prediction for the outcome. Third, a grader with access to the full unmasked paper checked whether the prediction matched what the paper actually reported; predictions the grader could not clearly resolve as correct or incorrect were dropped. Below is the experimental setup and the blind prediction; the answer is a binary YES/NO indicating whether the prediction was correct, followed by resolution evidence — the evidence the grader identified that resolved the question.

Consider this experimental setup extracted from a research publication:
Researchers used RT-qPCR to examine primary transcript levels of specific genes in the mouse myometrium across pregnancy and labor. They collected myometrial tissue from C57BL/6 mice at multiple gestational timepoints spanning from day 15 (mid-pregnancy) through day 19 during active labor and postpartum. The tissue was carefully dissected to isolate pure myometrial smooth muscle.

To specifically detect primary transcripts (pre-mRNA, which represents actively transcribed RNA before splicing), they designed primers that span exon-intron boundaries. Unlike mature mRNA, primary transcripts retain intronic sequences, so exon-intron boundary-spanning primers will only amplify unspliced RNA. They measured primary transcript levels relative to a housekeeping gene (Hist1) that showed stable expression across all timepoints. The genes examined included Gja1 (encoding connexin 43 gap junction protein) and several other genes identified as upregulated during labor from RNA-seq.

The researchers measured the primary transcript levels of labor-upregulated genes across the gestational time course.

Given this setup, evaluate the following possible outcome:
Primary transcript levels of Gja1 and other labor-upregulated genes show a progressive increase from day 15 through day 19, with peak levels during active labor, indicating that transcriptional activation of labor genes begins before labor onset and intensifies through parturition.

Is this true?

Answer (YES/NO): NO